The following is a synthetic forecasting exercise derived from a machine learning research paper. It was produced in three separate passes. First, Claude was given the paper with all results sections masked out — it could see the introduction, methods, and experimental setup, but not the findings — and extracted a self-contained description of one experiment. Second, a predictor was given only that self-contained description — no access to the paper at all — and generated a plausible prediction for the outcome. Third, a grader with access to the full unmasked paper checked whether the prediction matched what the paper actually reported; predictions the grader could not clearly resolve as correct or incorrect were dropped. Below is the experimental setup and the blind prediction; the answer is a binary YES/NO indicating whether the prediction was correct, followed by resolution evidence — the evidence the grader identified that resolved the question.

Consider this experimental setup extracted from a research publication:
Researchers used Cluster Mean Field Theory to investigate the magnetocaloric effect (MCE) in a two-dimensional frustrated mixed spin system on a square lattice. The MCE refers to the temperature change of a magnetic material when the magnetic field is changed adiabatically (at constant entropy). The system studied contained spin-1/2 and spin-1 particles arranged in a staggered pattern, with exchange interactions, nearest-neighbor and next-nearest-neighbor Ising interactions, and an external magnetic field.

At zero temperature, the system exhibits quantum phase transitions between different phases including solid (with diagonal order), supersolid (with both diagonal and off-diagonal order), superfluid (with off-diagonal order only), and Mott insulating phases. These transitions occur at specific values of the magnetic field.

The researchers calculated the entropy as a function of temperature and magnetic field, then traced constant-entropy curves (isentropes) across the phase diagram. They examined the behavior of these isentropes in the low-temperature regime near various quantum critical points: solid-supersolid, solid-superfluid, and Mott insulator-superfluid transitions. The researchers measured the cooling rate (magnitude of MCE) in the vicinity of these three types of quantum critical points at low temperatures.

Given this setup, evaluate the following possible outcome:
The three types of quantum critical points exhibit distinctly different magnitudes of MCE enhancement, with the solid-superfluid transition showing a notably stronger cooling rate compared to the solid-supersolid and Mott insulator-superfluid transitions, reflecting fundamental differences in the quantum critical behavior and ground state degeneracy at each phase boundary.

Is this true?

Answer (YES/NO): NO